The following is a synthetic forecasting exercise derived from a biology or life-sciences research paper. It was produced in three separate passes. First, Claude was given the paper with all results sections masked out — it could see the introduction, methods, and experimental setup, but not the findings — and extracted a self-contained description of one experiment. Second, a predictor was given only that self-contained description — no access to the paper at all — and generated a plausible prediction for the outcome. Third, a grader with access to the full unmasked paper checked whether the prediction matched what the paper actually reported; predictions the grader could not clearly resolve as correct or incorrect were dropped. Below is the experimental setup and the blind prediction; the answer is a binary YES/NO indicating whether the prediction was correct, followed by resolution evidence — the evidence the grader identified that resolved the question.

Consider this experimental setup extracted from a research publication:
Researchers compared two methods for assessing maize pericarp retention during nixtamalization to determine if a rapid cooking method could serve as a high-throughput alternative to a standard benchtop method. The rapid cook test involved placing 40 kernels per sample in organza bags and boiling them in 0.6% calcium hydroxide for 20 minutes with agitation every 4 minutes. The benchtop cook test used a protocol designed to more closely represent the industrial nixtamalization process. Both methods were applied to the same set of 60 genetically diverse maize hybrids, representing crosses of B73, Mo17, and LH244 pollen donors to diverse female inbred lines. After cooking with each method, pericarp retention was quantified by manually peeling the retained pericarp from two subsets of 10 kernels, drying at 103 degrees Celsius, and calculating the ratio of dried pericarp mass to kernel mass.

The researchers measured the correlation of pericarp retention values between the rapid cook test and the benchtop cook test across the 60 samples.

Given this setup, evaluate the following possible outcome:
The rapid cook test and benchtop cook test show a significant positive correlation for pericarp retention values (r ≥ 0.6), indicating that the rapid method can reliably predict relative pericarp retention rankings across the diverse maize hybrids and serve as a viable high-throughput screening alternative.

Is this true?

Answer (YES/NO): NO